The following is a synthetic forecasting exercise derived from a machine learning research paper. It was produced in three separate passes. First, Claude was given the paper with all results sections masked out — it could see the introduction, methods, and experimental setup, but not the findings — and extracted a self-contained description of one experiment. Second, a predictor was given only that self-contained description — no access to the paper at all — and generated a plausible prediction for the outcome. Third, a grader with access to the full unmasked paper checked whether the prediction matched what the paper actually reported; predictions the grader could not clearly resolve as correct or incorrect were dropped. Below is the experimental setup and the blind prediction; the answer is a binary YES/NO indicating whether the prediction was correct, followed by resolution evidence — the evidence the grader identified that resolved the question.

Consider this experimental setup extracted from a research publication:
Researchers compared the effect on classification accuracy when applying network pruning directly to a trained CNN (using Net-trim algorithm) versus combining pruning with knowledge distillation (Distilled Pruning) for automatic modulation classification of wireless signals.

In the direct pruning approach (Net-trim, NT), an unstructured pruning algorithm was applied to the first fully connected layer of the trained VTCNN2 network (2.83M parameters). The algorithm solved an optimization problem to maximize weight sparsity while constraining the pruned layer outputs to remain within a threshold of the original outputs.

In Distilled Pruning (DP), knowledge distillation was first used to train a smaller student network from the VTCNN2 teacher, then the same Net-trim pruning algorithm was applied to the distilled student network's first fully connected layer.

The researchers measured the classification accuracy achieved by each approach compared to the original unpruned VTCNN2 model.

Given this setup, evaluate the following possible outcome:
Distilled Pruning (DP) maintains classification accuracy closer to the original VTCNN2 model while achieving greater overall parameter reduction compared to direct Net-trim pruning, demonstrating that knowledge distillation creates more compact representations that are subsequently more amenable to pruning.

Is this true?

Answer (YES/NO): YES